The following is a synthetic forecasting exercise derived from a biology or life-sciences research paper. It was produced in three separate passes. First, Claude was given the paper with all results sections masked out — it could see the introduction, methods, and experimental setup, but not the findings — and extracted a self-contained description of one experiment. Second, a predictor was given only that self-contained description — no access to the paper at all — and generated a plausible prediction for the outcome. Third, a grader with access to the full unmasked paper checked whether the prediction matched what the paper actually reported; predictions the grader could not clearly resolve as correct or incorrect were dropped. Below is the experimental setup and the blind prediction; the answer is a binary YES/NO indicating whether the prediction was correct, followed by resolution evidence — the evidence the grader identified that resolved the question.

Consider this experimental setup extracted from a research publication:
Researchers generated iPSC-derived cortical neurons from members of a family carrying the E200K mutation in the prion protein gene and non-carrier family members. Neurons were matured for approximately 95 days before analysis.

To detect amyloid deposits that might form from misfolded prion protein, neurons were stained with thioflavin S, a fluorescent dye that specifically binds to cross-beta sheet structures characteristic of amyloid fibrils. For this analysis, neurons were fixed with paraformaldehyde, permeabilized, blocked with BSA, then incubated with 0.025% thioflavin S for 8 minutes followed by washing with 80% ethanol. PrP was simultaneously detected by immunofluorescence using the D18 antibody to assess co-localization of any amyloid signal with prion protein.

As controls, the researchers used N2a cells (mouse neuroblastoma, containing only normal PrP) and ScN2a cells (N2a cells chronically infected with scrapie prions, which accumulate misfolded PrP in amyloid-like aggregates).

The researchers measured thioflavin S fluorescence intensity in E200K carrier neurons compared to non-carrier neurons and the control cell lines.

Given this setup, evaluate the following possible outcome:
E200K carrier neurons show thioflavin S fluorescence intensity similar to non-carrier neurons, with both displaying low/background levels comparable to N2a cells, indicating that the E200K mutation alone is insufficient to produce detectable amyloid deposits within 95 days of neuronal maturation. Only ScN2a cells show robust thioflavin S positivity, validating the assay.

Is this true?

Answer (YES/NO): NO